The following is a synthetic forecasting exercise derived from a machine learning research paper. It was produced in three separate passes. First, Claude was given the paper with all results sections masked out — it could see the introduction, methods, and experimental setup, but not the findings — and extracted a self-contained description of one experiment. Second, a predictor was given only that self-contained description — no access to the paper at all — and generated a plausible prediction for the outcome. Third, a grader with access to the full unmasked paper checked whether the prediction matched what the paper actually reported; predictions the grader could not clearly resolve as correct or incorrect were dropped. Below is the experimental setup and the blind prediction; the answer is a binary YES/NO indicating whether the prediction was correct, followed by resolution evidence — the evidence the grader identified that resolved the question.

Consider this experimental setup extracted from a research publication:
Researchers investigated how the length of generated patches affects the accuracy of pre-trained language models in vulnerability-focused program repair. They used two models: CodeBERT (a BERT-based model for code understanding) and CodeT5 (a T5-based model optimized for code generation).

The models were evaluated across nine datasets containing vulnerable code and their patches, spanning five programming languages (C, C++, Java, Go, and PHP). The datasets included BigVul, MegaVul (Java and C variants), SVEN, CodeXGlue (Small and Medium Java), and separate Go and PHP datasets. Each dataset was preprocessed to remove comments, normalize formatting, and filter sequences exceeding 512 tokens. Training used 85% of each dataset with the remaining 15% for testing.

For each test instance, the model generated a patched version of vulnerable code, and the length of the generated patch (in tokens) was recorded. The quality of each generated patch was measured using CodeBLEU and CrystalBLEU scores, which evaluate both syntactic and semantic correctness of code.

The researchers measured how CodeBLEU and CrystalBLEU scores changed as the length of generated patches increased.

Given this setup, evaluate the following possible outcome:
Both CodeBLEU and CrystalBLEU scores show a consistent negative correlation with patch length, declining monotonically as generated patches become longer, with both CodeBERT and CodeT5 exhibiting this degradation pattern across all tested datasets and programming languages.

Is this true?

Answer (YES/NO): NO